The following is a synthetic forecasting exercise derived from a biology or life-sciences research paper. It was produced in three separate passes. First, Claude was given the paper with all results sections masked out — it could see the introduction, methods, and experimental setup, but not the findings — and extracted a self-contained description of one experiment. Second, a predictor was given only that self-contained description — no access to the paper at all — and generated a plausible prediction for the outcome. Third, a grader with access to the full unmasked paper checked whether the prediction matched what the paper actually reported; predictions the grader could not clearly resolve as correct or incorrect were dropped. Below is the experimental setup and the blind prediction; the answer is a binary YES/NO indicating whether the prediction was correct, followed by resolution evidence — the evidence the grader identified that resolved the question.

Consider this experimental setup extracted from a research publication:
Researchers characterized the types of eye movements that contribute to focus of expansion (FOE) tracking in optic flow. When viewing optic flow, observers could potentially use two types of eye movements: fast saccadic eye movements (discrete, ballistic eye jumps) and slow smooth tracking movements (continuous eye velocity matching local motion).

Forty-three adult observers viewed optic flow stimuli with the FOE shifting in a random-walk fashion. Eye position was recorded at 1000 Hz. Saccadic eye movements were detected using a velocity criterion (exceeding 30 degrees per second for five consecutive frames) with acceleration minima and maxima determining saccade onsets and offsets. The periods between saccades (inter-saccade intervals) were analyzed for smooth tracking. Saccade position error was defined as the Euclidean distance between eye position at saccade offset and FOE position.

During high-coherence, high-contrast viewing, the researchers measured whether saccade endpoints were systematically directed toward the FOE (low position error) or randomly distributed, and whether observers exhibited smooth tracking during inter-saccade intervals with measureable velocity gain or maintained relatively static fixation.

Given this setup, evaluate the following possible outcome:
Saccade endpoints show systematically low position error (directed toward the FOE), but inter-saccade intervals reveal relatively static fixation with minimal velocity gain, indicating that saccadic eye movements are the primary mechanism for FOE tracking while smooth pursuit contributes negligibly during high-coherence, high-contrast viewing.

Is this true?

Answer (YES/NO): NO